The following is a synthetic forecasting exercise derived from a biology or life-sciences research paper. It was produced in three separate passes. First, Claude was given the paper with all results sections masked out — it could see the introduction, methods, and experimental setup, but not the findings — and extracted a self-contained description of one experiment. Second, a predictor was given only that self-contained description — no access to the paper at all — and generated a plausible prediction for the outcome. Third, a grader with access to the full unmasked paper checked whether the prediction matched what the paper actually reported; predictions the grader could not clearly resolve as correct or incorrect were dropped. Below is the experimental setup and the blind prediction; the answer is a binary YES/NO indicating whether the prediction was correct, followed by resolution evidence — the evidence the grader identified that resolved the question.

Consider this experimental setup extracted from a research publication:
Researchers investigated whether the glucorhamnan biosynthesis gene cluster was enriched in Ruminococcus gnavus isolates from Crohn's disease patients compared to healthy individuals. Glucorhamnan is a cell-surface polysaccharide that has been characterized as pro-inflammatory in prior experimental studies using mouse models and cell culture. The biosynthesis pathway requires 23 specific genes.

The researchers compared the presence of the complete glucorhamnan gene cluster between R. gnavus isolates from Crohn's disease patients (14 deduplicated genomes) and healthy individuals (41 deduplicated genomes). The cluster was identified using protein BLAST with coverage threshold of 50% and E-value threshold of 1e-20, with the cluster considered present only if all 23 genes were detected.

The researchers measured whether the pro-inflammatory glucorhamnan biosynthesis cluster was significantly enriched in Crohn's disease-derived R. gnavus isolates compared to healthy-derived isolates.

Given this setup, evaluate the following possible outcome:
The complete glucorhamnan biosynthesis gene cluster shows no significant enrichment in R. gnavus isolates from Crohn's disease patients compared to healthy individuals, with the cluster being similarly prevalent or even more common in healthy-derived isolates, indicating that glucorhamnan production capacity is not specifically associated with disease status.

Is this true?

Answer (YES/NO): YES